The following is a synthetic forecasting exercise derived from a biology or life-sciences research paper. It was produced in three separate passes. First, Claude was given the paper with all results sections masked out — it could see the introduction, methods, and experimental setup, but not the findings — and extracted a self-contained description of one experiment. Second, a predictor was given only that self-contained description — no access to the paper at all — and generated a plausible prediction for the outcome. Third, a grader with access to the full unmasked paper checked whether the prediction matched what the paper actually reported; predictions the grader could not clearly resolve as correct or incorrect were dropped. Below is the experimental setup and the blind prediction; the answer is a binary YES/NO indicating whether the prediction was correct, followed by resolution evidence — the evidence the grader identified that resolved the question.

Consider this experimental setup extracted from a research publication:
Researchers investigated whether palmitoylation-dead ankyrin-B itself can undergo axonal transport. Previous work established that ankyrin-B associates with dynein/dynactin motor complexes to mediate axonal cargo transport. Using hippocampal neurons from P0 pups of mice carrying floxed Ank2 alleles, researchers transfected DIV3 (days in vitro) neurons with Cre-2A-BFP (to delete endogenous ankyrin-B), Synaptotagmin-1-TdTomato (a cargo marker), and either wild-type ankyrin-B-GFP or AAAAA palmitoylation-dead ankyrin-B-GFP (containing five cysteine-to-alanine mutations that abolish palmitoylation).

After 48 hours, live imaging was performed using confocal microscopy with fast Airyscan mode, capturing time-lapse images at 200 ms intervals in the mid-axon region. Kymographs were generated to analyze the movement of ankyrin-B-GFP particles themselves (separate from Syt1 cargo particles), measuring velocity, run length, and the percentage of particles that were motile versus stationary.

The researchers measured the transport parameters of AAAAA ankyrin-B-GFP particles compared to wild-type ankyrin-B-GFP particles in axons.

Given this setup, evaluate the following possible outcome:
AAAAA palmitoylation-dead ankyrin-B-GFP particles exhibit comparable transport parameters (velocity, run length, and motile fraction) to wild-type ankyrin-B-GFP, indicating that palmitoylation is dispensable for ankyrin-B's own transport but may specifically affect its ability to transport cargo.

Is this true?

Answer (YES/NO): NO